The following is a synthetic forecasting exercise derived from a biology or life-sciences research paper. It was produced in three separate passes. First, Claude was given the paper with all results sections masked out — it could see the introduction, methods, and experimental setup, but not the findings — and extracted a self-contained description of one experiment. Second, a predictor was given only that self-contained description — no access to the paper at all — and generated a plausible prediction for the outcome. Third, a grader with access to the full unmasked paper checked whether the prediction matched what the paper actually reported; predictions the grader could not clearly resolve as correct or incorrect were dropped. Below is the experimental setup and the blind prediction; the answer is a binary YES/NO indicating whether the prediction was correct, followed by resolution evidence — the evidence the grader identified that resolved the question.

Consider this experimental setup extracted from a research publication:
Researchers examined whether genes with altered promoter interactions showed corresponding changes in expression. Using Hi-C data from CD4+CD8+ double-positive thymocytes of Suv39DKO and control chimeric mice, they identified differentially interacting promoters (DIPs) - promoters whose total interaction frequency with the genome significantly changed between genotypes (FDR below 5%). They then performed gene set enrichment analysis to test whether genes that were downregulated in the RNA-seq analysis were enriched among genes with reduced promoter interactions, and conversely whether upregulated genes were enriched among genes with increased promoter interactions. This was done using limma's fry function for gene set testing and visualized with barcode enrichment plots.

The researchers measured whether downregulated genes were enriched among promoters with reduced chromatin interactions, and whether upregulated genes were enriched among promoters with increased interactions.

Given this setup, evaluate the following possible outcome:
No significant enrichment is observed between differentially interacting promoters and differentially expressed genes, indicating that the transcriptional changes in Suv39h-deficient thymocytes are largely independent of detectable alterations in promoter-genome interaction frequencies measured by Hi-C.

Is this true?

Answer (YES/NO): NO